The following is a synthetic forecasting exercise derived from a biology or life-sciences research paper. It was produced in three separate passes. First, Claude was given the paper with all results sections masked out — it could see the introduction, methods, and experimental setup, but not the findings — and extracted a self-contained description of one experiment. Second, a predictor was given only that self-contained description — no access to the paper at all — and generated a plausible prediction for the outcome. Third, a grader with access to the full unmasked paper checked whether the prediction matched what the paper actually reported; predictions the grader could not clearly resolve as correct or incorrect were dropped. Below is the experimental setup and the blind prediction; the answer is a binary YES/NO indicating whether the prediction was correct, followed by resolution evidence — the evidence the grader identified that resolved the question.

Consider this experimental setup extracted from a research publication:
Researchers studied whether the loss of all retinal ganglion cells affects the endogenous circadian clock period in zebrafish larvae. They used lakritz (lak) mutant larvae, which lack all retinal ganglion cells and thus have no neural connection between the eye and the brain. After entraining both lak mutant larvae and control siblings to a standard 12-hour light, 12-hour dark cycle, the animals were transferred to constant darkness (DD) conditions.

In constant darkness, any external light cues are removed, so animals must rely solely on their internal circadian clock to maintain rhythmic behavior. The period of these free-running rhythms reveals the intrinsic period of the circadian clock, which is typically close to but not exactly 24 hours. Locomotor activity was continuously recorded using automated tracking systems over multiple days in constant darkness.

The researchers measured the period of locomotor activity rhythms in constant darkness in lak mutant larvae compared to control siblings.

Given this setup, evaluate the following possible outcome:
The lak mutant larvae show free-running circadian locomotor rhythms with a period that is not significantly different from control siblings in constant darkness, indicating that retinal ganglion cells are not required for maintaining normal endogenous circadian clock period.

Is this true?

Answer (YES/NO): YES